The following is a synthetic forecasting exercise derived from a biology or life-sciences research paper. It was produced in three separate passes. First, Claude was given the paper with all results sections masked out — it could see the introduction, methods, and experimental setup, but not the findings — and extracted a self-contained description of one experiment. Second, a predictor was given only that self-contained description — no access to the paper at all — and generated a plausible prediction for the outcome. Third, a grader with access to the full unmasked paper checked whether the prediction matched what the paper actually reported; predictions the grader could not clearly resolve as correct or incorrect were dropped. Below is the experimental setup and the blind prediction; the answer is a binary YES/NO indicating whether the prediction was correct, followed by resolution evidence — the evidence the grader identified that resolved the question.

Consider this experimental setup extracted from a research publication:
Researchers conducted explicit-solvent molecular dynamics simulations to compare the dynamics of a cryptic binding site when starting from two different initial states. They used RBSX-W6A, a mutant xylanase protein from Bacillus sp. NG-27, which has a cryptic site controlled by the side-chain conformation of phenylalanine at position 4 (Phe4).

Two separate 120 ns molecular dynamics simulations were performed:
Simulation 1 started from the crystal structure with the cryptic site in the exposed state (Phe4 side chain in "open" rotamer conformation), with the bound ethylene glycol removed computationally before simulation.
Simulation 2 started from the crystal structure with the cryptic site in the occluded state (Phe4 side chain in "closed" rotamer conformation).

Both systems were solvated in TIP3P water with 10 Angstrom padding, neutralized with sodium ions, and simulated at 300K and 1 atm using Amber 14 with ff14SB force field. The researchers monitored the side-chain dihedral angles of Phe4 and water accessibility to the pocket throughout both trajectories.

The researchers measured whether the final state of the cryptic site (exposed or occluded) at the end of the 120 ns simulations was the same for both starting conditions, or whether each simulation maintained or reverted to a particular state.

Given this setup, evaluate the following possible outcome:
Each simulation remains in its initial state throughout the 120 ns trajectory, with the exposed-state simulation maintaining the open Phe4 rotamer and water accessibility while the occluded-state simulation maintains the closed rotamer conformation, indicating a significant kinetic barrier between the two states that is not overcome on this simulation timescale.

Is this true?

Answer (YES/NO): NO